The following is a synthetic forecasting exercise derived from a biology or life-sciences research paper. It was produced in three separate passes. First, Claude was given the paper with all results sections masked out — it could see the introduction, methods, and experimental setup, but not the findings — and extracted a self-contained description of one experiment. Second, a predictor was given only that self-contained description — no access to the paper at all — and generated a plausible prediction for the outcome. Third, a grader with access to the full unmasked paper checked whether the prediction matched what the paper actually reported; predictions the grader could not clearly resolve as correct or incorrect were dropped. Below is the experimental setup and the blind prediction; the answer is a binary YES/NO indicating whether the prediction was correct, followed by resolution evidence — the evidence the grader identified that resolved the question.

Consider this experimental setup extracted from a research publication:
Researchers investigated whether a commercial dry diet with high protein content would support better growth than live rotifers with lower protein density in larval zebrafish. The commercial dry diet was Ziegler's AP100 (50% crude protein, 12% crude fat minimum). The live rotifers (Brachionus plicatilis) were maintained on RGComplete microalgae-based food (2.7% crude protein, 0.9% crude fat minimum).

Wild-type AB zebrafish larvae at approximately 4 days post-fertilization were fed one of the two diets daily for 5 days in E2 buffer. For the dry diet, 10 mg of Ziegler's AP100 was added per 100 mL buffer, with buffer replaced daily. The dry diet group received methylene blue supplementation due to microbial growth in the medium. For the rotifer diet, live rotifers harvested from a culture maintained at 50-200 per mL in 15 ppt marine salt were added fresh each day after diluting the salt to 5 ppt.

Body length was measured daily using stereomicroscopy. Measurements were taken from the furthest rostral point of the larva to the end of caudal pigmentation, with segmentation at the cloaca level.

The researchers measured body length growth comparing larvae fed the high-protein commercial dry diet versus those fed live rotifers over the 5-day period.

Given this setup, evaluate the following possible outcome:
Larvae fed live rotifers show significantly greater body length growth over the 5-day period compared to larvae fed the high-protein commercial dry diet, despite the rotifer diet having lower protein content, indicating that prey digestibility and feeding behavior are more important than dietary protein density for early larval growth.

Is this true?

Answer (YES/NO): YES